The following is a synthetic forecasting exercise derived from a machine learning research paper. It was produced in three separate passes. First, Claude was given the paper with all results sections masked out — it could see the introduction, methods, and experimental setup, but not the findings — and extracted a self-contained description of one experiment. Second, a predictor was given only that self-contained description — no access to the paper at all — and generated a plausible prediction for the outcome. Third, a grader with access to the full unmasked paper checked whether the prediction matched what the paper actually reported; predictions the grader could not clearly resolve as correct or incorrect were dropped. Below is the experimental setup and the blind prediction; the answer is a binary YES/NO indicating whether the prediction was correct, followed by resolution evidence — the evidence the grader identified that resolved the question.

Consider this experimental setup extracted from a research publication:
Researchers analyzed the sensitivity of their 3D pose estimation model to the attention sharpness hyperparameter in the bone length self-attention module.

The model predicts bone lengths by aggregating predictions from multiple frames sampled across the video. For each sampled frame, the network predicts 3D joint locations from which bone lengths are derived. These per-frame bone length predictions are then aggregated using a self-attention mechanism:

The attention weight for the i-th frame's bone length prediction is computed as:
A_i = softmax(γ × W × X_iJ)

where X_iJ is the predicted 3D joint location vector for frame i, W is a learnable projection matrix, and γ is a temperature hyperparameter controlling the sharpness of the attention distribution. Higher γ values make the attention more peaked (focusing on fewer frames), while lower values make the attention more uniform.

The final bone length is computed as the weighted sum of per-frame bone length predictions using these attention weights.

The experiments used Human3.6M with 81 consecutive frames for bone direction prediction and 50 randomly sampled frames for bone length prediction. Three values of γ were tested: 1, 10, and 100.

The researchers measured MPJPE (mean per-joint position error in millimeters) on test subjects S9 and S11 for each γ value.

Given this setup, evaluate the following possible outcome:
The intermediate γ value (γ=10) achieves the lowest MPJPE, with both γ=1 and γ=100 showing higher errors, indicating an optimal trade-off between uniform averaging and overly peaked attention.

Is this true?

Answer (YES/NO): YES